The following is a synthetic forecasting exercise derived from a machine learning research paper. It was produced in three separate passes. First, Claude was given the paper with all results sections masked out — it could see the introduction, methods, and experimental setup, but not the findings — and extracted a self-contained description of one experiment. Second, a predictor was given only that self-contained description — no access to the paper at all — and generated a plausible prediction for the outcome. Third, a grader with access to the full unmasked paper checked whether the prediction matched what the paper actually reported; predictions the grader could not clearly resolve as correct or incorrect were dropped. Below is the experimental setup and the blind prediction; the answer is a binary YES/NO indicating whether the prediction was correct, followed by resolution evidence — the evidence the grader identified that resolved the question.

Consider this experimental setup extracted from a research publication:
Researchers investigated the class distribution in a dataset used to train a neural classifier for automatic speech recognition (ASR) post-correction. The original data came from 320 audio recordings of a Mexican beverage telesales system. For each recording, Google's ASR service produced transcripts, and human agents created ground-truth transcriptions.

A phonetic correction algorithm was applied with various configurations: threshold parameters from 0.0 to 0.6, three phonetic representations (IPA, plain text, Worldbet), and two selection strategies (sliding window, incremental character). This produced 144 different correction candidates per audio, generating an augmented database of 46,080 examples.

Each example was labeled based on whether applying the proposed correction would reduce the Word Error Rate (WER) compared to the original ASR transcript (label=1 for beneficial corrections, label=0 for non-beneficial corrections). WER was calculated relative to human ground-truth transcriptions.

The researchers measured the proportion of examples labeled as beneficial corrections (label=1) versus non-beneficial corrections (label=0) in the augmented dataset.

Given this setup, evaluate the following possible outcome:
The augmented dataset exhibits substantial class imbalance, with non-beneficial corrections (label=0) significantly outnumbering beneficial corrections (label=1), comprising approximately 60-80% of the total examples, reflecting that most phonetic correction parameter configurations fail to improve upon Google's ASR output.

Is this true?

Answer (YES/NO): YES